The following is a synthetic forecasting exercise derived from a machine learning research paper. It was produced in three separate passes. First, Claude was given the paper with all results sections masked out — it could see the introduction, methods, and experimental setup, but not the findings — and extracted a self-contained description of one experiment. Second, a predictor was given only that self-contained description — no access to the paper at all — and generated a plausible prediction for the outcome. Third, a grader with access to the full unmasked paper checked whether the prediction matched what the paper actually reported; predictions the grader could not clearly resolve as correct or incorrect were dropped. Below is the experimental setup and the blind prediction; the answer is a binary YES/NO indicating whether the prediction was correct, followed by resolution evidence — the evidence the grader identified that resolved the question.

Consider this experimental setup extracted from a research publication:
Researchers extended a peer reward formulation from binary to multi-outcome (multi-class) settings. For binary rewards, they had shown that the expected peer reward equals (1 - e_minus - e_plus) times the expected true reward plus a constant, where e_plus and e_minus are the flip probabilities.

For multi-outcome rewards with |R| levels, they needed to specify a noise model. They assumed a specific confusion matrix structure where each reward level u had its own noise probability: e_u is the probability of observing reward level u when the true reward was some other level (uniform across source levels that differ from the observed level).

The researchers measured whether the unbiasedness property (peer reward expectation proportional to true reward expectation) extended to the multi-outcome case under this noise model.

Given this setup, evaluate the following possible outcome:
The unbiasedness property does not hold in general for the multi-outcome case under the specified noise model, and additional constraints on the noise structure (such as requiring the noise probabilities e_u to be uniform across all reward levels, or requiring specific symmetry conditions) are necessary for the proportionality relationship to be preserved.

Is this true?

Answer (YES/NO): NO